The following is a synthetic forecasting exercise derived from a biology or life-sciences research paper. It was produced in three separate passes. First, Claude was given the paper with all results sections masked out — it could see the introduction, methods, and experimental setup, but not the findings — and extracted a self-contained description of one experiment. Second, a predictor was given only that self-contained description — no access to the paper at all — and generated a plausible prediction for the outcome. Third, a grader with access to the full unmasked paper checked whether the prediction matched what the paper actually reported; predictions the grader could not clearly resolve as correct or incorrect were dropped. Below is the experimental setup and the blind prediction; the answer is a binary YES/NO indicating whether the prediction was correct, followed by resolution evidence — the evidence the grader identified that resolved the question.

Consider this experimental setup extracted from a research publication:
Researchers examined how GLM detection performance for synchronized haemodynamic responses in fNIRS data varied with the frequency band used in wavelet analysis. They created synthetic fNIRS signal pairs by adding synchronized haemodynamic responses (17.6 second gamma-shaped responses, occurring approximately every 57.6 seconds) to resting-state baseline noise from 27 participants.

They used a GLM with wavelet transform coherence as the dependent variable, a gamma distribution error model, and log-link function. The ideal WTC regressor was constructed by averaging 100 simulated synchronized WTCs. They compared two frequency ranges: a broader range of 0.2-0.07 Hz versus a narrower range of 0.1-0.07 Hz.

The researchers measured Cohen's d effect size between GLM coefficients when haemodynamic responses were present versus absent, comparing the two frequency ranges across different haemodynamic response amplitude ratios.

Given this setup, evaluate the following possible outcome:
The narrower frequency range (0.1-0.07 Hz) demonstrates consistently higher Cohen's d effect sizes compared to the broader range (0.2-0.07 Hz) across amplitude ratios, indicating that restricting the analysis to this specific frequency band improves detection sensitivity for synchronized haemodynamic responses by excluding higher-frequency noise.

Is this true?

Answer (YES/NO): NO